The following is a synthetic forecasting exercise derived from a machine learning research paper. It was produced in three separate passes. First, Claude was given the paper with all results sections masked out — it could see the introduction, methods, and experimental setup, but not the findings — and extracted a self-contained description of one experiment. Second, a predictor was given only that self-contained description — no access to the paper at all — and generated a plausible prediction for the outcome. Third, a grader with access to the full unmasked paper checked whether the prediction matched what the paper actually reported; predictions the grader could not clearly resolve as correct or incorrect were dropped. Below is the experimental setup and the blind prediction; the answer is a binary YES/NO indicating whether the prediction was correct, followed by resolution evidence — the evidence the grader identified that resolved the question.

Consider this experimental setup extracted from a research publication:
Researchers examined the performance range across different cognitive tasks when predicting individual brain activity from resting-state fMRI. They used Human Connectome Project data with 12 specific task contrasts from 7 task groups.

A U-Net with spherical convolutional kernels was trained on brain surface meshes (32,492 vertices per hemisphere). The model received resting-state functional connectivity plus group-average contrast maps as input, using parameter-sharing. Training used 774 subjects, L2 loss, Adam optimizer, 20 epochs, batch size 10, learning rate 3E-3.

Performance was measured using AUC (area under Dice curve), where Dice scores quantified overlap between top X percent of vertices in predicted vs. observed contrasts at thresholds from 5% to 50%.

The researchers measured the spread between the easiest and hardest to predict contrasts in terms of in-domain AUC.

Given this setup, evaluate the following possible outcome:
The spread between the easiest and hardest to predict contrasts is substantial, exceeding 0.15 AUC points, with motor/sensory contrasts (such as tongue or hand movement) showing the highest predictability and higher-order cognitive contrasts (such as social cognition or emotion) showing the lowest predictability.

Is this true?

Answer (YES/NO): NO